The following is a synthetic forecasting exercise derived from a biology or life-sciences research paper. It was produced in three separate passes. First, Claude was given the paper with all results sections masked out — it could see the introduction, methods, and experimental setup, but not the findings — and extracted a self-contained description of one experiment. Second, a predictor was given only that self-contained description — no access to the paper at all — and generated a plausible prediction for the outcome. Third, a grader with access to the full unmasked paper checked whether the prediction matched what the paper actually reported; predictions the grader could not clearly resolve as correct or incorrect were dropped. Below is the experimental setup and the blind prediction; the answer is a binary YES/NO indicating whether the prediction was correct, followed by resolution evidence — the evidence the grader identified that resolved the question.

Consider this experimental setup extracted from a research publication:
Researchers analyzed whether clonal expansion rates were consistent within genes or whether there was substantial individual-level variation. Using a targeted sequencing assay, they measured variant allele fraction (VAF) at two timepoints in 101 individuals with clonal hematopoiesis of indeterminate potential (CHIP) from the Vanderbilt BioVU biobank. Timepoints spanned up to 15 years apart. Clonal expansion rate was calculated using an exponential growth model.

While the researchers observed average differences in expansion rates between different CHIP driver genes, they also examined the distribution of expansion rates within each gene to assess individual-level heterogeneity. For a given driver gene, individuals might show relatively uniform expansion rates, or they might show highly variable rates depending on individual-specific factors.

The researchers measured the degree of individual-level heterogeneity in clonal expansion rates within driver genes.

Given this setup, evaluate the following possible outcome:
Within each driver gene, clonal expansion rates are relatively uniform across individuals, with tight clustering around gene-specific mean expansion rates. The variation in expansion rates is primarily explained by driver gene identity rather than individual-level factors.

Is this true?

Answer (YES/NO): NO